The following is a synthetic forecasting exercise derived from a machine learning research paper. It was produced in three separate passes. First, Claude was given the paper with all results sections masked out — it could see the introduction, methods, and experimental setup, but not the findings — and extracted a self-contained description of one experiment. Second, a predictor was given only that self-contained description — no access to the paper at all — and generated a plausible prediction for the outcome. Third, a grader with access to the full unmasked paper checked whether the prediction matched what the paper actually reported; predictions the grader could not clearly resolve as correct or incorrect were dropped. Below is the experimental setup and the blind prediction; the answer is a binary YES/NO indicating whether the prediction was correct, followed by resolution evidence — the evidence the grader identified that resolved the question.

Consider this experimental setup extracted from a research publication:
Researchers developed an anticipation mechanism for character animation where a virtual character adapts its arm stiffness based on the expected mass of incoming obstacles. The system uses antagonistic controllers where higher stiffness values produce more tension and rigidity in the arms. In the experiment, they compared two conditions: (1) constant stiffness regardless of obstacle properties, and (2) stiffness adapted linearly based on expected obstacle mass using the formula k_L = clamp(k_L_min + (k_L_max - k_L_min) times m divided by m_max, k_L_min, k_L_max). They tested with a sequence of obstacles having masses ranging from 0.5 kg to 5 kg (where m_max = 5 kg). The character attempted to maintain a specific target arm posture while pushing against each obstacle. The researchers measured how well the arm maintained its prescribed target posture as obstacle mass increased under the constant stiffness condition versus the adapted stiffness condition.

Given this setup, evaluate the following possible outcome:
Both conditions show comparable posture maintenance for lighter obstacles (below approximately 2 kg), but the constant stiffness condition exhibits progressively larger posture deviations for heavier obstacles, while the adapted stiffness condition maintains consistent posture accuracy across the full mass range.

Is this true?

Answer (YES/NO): NO